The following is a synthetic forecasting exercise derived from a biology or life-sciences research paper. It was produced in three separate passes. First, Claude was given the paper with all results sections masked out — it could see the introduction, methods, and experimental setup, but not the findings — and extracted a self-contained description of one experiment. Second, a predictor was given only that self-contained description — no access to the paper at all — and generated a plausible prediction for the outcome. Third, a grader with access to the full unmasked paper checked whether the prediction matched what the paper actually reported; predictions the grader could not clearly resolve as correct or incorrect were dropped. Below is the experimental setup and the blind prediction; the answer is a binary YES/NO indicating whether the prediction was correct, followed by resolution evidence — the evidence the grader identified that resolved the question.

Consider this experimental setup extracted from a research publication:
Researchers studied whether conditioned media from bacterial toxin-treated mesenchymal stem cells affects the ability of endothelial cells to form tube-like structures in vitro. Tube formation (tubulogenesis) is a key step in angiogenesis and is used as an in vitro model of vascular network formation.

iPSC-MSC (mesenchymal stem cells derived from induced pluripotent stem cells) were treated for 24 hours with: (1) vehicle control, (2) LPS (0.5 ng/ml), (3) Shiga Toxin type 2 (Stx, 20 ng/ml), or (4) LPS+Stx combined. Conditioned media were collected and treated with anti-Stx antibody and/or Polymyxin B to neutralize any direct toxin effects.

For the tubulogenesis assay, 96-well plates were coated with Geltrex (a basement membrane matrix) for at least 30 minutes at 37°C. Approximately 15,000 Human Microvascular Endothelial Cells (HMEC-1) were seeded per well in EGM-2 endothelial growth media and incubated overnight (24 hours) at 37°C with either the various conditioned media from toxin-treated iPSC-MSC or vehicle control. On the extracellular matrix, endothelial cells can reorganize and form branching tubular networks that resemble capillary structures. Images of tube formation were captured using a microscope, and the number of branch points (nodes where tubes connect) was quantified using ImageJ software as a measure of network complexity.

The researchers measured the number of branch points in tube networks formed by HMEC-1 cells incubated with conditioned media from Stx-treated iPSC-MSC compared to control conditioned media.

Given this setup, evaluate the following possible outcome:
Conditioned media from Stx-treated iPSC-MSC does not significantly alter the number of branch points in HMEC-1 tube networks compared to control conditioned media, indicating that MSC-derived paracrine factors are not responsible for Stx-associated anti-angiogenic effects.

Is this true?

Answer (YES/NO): YES